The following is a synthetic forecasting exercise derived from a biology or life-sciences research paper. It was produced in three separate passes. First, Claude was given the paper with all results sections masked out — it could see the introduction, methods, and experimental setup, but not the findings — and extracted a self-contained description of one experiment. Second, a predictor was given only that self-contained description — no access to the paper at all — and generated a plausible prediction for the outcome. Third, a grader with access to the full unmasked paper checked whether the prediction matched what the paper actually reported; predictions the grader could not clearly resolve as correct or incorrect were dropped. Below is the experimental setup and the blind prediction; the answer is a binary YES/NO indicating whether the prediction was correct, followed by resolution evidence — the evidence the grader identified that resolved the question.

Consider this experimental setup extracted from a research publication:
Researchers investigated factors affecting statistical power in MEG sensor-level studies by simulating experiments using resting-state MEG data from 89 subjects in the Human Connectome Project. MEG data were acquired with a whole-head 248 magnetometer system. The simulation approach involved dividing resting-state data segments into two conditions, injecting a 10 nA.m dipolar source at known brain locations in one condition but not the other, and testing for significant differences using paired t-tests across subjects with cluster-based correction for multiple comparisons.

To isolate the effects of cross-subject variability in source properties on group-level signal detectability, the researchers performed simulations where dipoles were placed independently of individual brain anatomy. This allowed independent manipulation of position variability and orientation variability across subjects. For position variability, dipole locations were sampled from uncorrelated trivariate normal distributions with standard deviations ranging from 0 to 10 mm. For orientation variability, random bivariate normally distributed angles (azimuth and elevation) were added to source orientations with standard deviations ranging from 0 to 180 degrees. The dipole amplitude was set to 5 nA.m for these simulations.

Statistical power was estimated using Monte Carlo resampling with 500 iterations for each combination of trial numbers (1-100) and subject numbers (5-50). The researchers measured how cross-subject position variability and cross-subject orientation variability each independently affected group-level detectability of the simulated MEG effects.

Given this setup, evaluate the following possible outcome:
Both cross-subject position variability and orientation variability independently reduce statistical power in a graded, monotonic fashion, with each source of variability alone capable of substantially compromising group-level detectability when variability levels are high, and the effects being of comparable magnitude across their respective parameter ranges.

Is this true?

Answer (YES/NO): NO